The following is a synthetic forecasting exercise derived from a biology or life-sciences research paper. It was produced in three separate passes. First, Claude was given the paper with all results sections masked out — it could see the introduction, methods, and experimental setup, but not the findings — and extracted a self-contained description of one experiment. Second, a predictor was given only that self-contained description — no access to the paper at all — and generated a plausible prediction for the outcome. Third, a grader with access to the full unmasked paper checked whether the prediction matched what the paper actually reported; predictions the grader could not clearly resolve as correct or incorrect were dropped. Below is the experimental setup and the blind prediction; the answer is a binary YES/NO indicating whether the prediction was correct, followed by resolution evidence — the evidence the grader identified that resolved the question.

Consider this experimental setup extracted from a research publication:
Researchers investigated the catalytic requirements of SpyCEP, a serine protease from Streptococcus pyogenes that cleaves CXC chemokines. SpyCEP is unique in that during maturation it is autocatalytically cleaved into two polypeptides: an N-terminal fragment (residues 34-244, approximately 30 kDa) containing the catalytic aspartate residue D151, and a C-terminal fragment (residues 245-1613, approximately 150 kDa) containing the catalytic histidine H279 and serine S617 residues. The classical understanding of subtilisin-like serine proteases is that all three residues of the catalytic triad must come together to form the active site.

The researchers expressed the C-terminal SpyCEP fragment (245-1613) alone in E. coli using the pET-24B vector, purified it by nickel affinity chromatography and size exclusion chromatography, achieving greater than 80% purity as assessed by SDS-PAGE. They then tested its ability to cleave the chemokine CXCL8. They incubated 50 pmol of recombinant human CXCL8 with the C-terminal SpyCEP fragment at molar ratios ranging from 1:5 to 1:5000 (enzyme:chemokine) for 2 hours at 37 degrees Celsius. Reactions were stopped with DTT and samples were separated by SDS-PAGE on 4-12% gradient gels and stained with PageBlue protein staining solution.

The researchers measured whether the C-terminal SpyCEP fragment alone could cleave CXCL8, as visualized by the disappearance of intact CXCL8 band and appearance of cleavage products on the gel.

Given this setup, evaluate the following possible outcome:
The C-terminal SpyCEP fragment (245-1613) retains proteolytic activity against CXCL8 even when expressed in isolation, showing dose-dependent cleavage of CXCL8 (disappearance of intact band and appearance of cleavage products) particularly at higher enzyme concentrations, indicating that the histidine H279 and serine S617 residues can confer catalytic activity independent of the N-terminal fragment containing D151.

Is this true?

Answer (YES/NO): YES